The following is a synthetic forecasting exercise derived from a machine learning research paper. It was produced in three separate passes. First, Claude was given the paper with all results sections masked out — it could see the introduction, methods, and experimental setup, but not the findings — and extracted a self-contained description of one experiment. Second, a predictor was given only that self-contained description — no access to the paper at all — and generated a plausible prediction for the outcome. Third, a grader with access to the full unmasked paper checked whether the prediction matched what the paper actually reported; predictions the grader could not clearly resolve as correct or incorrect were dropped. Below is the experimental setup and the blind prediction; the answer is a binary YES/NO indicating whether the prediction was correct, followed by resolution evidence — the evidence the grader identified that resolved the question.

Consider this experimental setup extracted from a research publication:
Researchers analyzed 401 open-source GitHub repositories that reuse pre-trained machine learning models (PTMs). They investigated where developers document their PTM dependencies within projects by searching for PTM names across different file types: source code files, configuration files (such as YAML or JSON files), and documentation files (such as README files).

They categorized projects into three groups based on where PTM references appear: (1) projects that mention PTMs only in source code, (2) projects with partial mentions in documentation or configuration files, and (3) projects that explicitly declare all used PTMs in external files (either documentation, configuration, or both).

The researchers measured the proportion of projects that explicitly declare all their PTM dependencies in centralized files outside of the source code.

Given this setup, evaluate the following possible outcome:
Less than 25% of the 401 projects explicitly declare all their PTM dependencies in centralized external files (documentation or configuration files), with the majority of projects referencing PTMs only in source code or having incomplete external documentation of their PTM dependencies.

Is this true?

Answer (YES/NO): YES